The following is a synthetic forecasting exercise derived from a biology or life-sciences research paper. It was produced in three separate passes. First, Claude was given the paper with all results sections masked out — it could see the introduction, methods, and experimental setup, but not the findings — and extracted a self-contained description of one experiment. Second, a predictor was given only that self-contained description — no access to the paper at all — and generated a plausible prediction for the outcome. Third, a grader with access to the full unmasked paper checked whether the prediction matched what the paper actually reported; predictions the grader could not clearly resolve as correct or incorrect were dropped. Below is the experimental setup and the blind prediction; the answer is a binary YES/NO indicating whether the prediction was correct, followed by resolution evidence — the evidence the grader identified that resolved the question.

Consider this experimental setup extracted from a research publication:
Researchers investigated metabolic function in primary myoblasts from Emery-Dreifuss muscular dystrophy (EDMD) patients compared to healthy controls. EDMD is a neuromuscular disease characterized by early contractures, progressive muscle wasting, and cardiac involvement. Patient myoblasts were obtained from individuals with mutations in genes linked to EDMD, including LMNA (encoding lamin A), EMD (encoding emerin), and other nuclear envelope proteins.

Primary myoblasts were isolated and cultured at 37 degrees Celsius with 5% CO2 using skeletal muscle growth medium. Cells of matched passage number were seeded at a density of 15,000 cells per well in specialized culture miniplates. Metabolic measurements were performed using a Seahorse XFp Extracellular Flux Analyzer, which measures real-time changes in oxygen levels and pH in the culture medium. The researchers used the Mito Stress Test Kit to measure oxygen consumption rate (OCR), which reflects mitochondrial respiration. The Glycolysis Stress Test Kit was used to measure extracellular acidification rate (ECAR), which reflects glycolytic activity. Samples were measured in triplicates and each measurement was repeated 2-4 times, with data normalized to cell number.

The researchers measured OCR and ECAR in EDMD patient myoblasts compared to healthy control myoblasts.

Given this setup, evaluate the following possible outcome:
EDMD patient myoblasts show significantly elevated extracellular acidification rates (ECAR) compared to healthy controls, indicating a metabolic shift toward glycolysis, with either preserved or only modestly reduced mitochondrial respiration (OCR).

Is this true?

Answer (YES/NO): NO